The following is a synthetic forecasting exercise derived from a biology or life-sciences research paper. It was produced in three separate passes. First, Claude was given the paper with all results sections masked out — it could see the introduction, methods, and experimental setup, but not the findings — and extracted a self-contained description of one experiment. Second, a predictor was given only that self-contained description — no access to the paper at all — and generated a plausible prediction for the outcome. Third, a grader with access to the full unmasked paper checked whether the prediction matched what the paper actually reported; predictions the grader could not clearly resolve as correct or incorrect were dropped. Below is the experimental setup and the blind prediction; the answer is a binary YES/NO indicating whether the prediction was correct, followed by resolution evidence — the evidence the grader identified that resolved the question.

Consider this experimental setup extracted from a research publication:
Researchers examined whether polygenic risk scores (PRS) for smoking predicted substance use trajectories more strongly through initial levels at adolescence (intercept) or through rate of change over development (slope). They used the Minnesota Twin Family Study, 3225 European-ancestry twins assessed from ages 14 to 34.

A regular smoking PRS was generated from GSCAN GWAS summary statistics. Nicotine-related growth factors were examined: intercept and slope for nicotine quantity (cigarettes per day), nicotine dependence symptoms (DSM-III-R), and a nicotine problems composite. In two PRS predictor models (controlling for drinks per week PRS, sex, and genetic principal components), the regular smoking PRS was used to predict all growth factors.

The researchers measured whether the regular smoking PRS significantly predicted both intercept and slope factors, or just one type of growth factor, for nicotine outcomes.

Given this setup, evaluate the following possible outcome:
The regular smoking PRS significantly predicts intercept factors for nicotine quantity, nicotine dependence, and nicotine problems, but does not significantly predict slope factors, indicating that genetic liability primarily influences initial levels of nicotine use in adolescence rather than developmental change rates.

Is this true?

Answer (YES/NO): NO